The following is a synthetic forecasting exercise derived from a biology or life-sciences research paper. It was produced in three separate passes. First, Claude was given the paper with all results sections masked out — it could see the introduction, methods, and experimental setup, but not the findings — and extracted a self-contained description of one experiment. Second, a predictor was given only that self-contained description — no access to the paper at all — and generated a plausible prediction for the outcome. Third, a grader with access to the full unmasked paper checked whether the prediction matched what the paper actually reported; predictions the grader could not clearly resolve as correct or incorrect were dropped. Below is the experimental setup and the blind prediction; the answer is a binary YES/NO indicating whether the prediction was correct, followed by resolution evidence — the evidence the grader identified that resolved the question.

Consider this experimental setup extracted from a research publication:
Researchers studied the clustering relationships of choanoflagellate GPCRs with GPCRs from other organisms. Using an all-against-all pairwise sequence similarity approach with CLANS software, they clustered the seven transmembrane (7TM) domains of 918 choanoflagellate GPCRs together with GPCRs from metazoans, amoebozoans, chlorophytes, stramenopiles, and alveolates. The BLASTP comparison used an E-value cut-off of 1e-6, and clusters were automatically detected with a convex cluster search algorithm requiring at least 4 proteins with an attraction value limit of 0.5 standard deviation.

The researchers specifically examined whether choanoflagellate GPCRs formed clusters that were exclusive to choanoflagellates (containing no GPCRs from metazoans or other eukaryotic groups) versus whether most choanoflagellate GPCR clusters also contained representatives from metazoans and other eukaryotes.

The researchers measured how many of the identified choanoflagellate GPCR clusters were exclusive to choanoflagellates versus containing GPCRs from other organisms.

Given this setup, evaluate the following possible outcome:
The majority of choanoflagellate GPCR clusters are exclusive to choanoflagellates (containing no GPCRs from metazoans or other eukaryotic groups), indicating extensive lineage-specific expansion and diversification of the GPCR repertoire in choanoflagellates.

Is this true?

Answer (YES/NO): NO